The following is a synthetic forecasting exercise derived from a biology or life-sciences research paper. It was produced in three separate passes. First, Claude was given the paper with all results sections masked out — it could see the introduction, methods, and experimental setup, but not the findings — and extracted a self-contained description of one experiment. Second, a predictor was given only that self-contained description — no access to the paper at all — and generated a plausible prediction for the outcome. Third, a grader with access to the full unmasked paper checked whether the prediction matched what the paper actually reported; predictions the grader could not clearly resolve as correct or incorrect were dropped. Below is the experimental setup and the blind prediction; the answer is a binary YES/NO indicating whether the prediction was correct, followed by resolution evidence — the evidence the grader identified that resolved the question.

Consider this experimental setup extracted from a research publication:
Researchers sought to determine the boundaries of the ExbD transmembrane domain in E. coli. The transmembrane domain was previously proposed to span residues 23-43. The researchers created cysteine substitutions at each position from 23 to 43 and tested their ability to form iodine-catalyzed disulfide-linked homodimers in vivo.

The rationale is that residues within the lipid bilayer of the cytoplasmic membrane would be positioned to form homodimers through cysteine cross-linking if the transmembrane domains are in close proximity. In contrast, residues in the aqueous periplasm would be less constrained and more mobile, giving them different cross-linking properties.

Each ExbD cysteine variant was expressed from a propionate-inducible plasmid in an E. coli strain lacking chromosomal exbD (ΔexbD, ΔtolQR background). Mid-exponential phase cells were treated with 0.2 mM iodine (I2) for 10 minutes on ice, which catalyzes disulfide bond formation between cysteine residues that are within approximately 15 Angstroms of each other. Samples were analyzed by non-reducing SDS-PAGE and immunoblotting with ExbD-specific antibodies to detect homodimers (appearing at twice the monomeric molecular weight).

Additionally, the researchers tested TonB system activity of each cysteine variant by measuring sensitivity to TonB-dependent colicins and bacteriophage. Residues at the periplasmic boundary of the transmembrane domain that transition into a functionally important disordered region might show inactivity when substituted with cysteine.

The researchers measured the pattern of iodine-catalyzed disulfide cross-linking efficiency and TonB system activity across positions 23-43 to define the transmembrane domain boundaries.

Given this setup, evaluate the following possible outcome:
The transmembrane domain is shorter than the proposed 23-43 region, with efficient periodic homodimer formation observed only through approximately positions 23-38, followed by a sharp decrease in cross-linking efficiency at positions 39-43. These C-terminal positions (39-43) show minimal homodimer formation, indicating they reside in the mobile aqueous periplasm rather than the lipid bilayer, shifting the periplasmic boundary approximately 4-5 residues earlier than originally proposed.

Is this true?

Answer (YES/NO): NO